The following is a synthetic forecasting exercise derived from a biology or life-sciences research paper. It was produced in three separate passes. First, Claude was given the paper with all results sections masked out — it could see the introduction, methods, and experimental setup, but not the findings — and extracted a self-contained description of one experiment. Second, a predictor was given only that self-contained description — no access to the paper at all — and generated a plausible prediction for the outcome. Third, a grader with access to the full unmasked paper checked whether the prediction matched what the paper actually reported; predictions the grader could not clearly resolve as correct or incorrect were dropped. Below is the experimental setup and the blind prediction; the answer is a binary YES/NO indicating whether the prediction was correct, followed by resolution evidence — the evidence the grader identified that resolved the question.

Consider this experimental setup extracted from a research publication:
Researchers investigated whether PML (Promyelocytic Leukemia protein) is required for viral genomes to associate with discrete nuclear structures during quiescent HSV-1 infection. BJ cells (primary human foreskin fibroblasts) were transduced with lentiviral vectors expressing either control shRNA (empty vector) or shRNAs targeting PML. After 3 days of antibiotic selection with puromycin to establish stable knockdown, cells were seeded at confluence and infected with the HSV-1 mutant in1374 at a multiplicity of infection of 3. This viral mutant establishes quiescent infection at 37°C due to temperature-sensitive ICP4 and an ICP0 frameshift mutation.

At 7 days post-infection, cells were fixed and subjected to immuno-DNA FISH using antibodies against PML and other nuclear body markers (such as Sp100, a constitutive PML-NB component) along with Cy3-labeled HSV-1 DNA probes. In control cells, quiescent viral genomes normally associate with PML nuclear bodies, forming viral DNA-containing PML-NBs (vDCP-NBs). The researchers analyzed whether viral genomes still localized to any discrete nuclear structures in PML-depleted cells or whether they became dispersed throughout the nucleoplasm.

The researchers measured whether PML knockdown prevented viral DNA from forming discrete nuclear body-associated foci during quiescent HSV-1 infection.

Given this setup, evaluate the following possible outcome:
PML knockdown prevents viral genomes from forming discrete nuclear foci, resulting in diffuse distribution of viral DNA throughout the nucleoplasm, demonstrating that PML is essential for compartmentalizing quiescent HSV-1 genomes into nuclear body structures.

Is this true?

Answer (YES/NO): NO